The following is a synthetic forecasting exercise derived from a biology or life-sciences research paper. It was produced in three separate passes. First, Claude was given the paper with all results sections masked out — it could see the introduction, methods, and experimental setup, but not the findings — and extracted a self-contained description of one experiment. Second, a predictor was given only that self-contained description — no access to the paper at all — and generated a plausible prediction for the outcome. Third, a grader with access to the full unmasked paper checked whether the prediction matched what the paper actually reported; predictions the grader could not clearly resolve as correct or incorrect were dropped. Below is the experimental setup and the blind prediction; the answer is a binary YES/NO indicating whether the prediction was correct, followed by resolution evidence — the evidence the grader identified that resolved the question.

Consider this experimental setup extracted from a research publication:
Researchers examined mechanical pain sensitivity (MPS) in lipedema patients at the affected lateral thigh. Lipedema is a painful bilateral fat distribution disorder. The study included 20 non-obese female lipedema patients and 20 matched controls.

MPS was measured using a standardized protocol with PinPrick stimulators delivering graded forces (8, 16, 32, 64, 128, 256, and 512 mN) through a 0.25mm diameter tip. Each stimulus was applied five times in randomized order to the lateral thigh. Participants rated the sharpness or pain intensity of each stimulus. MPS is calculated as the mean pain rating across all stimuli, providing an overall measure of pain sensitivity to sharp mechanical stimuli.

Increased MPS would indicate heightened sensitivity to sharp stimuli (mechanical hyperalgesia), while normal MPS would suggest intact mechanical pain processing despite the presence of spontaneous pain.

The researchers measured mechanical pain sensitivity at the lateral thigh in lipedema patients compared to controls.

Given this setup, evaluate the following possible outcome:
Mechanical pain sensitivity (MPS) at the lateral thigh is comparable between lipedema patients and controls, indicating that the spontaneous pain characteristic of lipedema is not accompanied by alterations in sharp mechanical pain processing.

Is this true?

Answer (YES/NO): YES